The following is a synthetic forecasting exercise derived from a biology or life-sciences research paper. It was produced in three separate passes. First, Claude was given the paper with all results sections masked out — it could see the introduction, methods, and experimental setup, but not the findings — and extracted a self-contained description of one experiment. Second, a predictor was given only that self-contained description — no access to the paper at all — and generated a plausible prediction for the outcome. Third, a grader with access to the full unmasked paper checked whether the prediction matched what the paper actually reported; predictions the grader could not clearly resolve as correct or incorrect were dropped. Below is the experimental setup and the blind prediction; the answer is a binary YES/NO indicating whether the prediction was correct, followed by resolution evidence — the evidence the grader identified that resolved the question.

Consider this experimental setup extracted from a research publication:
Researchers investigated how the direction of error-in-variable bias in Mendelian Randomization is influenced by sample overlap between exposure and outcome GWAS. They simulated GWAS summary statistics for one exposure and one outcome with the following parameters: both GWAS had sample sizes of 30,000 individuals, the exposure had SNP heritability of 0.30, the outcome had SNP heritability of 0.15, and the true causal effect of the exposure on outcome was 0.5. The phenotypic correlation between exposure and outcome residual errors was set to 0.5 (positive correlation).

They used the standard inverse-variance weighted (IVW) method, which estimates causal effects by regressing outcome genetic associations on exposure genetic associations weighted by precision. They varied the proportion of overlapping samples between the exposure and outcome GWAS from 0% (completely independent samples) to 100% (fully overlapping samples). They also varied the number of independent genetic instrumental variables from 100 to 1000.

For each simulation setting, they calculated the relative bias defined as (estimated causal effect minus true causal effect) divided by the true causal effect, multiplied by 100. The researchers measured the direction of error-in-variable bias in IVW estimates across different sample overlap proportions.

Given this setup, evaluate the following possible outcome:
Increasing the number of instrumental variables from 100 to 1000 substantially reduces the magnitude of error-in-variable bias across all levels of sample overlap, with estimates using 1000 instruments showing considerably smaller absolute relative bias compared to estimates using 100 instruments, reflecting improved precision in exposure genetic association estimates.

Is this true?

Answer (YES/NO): NO